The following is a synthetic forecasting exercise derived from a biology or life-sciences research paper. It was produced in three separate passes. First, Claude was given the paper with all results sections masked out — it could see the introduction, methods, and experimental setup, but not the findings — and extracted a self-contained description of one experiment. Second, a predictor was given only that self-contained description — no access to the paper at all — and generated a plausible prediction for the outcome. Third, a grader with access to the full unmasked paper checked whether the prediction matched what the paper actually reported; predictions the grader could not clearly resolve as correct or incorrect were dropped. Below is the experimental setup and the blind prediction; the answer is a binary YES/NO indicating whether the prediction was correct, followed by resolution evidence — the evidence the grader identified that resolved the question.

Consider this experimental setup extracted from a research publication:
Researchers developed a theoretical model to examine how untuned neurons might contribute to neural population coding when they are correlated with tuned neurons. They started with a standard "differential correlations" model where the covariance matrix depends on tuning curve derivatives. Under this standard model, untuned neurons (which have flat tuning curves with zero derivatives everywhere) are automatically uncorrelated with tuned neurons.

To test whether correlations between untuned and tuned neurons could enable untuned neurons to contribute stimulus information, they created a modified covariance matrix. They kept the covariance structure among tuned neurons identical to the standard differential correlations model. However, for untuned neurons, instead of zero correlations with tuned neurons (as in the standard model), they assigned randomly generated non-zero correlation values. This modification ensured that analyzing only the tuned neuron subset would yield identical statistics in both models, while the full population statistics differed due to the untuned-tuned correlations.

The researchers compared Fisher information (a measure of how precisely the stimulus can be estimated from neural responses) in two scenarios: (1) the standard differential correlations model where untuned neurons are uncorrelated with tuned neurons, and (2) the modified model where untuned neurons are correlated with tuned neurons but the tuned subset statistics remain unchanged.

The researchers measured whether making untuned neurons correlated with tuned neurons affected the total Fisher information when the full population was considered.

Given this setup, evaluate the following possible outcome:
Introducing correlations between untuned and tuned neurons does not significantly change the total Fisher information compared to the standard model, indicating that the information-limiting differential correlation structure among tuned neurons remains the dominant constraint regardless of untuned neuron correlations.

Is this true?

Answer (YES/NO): NO